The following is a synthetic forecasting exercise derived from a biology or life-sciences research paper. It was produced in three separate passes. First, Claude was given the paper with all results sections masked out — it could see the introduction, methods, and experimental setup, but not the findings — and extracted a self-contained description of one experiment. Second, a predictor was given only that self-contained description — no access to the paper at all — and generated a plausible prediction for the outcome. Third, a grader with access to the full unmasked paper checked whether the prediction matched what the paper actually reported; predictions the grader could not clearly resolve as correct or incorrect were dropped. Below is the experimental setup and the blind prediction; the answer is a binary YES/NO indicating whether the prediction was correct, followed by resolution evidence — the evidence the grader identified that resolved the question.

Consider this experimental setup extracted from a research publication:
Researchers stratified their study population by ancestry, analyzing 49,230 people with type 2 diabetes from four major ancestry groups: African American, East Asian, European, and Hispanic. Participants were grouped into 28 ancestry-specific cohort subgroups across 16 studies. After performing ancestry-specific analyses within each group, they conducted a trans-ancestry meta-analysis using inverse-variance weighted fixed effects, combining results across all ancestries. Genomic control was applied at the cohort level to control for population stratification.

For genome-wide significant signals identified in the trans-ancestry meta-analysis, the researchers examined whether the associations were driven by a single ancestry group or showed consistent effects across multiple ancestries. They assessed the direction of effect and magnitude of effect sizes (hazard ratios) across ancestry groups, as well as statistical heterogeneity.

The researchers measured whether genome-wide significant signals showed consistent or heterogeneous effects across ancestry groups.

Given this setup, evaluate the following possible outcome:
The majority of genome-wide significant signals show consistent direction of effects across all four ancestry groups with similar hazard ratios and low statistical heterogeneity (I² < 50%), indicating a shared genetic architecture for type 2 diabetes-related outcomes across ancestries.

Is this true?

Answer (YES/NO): NO